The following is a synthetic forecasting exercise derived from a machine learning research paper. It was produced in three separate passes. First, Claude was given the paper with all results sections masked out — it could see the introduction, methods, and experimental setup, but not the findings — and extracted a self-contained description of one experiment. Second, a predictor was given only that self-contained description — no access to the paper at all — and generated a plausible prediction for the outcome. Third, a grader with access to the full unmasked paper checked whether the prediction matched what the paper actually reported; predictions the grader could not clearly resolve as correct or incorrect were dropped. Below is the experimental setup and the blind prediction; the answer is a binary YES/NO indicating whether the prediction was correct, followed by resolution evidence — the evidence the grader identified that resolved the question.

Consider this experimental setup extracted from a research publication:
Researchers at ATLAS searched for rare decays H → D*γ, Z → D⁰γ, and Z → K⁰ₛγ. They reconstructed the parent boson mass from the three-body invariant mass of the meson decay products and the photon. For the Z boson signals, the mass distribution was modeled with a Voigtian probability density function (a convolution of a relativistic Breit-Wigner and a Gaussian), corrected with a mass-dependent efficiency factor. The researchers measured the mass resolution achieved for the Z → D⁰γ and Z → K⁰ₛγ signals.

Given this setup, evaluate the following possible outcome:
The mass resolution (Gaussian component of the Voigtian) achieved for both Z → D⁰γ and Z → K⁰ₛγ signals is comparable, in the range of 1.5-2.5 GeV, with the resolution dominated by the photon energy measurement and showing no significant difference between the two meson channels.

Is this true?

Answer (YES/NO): NO